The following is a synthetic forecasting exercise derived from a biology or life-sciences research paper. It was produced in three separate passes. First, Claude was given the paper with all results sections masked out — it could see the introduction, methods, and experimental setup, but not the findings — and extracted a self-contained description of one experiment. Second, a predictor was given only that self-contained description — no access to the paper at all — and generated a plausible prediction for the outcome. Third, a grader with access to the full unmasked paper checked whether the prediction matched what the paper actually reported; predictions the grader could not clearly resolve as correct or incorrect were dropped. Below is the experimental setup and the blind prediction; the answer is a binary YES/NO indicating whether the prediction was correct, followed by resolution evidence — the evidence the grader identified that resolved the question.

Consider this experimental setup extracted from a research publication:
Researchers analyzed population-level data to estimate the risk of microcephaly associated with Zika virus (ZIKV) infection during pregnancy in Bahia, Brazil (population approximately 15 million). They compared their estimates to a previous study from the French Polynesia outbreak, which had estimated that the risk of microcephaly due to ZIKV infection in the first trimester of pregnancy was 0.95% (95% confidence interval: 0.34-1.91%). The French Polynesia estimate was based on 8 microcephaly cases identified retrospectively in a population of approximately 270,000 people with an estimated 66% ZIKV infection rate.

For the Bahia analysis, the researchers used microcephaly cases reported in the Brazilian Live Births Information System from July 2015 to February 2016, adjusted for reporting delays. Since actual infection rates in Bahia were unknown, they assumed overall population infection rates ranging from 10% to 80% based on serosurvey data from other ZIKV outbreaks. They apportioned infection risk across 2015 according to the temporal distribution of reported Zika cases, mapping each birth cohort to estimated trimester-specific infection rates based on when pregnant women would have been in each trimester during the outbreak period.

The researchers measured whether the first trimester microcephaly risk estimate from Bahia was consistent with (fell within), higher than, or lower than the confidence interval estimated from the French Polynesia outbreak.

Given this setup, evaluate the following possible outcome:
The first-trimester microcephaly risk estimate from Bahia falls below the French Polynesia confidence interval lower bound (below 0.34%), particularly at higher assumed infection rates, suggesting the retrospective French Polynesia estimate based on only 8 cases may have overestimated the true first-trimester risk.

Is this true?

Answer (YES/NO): NO